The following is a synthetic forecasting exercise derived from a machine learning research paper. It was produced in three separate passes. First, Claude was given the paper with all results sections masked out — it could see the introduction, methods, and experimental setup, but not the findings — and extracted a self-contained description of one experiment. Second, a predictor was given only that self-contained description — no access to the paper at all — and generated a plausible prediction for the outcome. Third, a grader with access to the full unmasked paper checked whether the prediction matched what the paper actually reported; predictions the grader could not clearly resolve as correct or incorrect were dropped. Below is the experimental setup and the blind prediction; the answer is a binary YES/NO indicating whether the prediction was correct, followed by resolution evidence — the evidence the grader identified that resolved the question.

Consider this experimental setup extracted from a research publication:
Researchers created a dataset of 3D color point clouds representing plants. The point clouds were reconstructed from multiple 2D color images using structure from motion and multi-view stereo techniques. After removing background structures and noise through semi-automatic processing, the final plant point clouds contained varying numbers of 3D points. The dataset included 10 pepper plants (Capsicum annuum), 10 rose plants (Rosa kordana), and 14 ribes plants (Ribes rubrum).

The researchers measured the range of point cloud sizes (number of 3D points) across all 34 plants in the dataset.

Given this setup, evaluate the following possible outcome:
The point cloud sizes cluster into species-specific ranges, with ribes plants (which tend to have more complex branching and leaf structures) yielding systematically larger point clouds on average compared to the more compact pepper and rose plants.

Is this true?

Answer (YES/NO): NO